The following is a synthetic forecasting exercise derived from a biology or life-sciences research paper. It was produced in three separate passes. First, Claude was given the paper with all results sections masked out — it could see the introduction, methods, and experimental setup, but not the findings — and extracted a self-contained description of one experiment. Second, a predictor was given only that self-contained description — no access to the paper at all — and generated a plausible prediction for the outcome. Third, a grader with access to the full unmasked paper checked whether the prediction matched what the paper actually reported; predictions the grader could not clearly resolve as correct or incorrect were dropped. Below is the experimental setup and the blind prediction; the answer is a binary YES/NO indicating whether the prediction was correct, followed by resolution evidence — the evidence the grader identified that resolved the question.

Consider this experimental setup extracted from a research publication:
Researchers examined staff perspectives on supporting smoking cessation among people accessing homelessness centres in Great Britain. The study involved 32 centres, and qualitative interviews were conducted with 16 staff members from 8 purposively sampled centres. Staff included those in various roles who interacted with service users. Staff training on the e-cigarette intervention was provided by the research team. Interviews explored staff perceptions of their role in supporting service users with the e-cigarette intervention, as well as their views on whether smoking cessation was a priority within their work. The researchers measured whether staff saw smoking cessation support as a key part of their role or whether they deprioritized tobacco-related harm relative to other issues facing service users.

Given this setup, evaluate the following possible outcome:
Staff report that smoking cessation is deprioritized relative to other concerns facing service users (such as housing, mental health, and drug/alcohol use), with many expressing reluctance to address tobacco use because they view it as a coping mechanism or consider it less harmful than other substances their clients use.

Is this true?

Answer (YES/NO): YES